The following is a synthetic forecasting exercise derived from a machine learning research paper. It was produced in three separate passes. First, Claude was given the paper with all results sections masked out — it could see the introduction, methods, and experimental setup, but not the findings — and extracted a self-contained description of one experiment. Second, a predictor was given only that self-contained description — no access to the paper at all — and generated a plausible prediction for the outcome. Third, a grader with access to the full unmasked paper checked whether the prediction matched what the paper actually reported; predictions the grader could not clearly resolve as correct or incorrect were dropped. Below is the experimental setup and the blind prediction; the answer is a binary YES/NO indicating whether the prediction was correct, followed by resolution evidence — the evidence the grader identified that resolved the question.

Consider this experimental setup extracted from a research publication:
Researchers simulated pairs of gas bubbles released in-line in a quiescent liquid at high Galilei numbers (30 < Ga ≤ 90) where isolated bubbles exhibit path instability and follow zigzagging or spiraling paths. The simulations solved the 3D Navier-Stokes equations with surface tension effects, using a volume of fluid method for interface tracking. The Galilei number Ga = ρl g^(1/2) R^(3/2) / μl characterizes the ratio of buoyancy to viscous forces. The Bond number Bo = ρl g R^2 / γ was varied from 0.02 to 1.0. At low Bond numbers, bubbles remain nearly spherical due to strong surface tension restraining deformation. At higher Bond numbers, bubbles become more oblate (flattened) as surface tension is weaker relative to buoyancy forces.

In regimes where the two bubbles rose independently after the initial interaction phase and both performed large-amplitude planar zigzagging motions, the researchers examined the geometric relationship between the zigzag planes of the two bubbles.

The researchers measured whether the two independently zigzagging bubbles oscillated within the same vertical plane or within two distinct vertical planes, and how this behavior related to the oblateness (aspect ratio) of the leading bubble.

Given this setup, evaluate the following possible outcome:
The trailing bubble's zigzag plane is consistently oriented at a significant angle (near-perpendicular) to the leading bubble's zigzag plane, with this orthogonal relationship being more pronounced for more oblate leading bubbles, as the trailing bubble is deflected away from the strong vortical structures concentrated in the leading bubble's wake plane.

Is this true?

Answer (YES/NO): NO